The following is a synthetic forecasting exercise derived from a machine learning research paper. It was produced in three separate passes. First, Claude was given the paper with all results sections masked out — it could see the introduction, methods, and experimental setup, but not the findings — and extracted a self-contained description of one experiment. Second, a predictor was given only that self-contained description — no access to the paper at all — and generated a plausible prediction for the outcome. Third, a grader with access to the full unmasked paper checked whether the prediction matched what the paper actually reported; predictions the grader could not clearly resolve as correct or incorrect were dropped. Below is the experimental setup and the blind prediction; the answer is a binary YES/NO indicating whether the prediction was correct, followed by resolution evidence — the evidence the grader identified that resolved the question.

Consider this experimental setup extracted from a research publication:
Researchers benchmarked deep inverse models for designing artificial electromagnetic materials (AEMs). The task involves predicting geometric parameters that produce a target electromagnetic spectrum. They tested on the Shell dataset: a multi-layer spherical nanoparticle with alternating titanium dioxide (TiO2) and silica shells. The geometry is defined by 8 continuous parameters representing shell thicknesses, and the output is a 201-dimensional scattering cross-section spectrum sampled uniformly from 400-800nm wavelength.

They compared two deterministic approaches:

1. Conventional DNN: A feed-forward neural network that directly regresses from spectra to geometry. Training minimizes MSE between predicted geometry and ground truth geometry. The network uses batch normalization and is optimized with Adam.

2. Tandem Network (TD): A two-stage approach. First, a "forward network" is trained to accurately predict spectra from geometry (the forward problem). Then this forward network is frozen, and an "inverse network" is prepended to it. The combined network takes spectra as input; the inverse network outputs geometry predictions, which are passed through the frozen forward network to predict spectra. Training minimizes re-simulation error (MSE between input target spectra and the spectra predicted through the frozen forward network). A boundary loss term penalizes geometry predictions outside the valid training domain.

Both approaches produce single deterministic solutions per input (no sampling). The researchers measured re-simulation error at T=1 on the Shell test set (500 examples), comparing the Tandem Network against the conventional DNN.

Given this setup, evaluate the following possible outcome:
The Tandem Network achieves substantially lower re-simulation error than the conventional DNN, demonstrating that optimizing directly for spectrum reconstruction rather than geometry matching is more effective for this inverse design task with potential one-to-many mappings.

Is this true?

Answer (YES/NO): NO